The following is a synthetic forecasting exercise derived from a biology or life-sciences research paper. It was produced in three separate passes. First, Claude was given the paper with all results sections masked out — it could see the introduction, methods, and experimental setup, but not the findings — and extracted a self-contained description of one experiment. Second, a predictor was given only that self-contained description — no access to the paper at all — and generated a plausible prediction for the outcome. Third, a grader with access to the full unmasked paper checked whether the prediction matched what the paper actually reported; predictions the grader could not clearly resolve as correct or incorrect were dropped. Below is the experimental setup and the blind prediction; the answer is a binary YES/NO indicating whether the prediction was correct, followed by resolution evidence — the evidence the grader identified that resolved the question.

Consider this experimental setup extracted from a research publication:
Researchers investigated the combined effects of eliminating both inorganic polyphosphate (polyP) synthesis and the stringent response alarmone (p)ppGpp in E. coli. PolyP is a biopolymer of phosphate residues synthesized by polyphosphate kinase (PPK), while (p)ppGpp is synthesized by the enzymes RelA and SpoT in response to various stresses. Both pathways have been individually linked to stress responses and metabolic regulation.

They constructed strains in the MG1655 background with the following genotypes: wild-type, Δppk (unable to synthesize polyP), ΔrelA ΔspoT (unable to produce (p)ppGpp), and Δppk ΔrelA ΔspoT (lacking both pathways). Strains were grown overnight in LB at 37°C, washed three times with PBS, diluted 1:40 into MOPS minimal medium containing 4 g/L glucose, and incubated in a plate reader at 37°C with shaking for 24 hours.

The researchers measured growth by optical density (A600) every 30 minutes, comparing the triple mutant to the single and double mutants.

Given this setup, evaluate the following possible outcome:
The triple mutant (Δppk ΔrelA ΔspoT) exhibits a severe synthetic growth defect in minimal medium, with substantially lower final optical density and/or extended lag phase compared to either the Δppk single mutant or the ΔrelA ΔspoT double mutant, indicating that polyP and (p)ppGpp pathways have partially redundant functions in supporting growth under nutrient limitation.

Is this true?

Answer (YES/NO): YES